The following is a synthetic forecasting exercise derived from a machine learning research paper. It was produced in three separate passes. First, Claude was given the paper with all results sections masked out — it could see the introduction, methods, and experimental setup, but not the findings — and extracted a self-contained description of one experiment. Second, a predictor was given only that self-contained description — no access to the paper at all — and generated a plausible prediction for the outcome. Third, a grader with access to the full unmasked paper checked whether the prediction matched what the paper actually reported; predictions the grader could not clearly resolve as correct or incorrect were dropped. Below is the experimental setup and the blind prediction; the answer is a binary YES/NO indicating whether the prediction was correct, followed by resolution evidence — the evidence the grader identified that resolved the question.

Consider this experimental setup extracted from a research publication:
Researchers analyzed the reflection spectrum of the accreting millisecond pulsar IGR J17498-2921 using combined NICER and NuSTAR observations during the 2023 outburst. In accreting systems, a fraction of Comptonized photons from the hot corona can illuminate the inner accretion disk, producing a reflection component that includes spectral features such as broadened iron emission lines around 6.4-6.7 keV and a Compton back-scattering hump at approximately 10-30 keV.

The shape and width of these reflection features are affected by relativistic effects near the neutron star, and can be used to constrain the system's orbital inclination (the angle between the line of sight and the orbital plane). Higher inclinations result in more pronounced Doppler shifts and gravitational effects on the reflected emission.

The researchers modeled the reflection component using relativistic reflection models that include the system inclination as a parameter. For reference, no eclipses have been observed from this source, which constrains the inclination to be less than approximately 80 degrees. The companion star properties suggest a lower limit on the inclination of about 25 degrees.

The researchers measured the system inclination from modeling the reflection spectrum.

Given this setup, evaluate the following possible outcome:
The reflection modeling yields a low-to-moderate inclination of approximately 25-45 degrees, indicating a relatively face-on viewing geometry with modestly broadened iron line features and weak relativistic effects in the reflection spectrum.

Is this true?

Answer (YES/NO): NO